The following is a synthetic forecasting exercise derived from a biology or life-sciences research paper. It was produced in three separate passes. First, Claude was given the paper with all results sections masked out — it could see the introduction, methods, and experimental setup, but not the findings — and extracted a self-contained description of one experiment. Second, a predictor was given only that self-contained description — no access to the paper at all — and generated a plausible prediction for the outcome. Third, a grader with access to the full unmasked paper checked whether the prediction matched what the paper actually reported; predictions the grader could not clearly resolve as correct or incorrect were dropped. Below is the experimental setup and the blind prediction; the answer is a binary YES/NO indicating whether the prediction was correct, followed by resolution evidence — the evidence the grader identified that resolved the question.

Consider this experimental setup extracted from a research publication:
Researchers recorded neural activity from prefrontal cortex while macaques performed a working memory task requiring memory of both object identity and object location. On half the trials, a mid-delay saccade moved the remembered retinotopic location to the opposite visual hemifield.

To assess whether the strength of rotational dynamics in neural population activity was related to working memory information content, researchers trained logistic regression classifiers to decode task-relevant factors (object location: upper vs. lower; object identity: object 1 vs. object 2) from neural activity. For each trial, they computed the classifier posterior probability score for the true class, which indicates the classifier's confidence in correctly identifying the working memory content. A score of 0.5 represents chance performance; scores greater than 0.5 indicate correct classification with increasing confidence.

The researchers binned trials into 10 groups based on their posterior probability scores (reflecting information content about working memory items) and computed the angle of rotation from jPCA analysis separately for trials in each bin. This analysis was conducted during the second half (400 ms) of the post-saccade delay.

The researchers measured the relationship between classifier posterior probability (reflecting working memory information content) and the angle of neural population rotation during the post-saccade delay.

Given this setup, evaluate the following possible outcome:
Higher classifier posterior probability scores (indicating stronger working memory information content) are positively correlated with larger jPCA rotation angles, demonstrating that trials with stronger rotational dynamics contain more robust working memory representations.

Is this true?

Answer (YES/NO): YES